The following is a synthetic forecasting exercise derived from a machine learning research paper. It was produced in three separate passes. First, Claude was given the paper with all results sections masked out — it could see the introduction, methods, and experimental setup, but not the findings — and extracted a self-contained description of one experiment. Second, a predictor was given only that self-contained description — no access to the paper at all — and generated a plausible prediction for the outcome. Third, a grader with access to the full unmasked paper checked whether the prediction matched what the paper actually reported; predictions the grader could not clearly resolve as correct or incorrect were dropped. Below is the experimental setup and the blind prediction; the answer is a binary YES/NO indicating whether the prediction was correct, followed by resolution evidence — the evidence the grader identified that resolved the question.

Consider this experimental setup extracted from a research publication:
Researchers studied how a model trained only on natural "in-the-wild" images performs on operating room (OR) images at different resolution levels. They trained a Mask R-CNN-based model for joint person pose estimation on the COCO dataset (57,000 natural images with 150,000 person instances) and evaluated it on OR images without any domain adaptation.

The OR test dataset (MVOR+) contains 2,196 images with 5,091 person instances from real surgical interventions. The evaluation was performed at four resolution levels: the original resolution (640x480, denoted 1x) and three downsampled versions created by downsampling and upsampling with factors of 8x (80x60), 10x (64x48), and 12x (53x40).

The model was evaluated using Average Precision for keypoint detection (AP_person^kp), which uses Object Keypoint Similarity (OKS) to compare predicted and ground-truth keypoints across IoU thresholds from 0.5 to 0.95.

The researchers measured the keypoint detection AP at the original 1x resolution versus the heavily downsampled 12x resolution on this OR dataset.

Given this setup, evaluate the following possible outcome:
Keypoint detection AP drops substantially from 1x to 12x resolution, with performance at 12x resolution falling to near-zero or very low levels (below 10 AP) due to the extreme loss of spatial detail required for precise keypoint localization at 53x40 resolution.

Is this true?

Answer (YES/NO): NO